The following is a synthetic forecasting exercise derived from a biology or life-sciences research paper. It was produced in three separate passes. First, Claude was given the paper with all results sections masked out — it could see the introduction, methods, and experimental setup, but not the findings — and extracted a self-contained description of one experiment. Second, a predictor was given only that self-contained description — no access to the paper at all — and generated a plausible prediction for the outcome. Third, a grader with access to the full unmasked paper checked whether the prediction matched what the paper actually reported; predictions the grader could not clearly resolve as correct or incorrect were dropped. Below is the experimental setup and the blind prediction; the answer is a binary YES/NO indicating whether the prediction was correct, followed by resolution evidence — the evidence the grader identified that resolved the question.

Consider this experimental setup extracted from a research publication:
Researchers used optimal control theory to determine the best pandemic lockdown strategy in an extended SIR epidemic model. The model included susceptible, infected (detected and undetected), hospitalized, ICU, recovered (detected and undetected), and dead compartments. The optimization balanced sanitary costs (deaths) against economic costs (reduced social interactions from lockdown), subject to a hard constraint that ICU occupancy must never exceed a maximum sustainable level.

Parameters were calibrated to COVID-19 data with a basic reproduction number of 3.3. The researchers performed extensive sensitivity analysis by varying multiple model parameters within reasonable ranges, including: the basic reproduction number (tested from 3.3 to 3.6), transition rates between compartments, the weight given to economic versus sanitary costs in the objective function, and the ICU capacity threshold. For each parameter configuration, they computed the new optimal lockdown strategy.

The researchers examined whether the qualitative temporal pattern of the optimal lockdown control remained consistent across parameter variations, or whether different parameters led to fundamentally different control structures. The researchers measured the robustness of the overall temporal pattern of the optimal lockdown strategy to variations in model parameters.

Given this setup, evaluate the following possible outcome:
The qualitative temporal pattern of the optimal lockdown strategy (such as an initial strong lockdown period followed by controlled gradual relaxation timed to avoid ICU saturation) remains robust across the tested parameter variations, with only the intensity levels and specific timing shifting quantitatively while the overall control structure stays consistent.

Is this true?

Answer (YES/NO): YES